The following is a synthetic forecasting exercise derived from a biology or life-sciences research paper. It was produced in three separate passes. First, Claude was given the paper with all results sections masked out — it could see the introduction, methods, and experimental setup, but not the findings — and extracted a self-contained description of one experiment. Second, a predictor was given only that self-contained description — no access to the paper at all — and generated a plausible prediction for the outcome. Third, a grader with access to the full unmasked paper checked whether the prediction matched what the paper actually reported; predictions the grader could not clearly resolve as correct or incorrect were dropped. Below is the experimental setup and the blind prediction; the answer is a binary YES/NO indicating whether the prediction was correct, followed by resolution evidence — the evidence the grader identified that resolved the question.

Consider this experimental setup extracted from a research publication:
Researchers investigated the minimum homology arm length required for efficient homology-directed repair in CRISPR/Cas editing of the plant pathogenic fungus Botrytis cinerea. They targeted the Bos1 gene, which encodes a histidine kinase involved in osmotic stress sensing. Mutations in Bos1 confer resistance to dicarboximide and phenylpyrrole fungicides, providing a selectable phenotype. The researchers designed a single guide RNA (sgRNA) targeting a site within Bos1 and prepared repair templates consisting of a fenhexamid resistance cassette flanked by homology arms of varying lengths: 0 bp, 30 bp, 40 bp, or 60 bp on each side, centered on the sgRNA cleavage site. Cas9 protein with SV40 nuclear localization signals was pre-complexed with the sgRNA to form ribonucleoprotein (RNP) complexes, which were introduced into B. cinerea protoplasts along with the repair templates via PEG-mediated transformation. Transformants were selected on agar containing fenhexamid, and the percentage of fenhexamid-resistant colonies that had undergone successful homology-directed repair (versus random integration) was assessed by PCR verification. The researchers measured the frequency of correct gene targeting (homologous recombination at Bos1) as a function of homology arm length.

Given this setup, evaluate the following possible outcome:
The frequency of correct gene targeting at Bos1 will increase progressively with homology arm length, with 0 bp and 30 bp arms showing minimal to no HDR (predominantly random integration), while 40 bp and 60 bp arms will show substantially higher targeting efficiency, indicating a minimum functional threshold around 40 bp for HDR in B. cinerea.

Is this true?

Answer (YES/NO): NO